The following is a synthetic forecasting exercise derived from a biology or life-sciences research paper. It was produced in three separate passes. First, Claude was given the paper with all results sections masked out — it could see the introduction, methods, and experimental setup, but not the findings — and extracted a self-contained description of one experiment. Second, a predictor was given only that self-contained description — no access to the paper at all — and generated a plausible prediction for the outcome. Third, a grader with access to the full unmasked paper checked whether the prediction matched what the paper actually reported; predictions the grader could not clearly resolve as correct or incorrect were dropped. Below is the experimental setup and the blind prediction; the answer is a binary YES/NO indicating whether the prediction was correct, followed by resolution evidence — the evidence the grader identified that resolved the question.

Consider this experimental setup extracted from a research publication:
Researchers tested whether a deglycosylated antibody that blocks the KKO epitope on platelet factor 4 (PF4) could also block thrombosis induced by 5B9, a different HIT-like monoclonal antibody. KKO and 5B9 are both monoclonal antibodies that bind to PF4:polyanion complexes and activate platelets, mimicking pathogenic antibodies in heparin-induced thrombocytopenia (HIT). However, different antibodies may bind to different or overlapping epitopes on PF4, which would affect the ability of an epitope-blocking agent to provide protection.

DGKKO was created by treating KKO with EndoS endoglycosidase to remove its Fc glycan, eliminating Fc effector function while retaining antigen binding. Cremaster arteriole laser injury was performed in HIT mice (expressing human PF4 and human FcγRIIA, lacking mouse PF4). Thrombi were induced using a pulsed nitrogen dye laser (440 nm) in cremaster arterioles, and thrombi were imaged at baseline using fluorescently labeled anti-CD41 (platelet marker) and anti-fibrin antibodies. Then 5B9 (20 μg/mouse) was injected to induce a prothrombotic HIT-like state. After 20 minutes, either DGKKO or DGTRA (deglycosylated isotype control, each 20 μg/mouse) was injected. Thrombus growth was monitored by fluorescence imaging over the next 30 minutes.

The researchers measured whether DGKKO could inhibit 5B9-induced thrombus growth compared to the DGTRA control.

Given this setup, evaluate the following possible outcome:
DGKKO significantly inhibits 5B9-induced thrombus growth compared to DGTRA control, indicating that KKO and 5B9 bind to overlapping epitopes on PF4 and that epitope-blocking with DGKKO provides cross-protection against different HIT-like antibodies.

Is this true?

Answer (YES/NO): YES